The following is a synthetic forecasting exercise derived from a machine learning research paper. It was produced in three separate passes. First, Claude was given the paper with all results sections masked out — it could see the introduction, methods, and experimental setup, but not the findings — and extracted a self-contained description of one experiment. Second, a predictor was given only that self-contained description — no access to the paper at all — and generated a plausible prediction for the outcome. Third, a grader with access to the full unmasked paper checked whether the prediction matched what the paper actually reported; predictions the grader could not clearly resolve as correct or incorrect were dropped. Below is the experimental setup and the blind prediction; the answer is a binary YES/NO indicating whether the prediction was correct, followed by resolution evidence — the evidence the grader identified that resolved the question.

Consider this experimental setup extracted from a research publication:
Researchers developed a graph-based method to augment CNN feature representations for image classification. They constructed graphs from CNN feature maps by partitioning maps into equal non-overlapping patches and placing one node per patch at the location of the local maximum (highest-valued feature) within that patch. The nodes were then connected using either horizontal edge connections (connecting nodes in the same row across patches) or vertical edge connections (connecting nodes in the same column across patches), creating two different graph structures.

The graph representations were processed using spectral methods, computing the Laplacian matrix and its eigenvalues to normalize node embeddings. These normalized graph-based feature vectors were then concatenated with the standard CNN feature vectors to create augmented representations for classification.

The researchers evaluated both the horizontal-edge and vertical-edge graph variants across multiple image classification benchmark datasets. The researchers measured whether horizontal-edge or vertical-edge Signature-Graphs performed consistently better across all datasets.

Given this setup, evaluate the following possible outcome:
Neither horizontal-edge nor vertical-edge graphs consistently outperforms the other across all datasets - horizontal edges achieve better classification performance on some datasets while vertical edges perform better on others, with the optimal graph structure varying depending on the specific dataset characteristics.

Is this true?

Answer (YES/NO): YES